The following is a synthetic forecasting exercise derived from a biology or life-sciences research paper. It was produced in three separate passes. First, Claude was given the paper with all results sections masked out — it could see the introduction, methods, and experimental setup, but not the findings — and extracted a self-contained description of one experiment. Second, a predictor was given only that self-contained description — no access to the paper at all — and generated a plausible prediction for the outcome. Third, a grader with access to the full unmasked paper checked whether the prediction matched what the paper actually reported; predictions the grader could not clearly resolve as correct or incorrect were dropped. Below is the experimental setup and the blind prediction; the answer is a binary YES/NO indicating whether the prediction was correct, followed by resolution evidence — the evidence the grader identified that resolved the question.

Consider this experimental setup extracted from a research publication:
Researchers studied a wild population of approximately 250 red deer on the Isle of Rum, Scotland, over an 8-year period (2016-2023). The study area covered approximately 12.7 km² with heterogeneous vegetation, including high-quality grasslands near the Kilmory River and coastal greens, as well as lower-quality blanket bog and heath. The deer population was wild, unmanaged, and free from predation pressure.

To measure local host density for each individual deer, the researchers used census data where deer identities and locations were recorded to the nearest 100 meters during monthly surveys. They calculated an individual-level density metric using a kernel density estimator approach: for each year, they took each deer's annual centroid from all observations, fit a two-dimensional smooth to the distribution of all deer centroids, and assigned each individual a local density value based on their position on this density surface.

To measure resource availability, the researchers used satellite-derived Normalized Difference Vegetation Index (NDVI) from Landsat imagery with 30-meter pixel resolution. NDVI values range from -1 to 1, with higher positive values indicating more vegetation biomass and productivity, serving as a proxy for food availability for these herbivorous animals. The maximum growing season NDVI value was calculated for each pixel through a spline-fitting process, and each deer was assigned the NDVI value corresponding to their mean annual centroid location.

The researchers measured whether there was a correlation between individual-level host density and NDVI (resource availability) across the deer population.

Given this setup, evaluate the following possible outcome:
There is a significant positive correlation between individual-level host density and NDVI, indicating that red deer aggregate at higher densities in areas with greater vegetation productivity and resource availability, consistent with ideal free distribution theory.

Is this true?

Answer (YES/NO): NO